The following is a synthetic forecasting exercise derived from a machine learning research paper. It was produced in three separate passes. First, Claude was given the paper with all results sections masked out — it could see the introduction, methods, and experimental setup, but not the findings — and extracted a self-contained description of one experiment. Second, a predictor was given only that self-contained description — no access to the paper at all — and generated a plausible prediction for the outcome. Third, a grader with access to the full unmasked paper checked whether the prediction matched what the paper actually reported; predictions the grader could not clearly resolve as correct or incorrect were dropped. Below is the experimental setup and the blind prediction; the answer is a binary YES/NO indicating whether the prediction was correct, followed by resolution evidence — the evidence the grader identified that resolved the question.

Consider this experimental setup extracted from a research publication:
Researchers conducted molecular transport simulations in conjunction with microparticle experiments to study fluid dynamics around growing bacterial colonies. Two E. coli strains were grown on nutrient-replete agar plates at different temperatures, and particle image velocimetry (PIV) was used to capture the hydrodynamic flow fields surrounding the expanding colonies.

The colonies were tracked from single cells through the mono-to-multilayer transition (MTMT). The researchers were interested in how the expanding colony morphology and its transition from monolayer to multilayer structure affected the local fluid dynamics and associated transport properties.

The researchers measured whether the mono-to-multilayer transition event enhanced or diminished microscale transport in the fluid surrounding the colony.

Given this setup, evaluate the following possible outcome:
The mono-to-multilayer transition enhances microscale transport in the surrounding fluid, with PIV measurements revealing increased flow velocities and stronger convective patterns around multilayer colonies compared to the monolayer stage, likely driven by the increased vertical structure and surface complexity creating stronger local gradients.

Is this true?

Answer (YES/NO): YES